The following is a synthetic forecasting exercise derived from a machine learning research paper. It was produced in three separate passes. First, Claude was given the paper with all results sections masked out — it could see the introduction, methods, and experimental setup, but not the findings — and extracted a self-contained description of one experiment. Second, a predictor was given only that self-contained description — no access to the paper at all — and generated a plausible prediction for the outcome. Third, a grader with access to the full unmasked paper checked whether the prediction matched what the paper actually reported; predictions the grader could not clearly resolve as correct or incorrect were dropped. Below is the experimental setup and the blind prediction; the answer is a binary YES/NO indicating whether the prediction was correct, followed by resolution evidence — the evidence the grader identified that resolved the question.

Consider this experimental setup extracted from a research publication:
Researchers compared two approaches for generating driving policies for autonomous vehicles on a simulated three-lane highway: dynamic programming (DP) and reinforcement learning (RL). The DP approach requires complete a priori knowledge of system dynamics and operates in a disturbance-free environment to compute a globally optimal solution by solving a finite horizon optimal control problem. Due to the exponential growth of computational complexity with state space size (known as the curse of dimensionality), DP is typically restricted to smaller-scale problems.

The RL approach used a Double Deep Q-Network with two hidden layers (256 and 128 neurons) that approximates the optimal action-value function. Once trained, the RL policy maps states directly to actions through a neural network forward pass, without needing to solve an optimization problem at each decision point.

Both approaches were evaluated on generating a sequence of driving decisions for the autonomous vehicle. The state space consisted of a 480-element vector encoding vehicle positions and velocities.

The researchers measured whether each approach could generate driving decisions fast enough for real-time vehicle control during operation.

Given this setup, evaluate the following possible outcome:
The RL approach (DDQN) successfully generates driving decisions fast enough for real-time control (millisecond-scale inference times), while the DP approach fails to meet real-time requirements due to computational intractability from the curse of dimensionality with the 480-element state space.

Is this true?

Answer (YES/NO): YES